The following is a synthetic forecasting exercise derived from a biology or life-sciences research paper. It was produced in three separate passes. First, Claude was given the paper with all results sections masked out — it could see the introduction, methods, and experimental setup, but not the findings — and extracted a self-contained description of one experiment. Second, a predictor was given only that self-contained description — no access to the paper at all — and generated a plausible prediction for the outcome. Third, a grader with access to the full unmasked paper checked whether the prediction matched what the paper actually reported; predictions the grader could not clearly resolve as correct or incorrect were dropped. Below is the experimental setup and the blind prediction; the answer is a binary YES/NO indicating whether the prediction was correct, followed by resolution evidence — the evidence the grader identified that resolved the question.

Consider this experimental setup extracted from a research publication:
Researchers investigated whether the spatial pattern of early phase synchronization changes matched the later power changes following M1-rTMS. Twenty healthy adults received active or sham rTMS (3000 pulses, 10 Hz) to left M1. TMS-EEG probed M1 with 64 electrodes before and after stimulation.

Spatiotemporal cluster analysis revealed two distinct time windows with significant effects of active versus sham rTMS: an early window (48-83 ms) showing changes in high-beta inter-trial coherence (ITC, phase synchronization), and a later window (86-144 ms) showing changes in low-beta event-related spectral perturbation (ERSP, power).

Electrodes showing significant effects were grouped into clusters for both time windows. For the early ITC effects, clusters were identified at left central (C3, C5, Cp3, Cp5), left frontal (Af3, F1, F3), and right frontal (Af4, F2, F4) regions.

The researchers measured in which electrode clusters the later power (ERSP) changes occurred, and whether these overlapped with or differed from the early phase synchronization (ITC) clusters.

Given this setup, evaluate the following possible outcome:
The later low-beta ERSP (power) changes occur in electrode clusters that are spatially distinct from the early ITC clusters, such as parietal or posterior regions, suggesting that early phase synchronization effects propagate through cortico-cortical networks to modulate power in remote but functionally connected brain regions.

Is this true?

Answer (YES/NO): NO